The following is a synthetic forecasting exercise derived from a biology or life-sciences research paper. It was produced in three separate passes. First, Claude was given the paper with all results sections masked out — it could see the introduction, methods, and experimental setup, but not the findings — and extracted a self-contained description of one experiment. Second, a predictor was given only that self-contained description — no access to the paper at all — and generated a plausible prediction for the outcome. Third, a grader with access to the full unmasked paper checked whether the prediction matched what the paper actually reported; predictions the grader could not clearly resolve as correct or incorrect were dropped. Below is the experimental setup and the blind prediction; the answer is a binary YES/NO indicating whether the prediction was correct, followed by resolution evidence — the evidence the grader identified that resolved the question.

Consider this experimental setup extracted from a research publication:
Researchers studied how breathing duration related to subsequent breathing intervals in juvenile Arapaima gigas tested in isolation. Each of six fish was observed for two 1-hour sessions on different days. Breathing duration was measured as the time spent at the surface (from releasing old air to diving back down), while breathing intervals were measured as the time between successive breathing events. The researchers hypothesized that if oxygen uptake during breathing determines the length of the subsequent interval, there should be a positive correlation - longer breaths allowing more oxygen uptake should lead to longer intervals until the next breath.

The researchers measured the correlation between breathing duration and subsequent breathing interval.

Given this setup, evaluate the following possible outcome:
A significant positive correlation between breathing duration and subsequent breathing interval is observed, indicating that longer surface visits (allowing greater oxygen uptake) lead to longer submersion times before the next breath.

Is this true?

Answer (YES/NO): YES